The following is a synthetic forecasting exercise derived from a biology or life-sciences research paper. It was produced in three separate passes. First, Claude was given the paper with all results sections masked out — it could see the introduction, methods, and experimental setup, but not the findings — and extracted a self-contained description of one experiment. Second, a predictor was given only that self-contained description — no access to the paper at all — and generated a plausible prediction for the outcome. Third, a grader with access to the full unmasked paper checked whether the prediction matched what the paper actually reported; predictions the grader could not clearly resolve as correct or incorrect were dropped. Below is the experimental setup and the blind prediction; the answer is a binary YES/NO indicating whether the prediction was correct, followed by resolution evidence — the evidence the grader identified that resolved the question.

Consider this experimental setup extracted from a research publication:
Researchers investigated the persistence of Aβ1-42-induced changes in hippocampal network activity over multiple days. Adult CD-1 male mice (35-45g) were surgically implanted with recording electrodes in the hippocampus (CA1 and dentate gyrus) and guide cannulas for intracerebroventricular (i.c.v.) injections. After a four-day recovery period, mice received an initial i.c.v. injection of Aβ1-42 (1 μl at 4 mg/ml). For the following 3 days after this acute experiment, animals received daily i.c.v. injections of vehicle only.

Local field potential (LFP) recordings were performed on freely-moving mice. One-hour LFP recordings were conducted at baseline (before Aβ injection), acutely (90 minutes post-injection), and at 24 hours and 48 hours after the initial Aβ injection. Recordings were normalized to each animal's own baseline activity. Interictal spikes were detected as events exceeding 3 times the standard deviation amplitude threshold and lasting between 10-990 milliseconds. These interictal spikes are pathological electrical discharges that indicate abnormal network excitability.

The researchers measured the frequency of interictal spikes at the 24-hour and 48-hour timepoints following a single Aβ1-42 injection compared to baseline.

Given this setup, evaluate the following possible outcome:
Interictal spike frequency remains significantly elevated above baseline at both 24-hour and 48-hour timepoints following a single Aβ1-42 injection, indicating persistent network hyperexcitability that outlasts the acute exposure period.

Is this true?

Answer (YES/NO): YES